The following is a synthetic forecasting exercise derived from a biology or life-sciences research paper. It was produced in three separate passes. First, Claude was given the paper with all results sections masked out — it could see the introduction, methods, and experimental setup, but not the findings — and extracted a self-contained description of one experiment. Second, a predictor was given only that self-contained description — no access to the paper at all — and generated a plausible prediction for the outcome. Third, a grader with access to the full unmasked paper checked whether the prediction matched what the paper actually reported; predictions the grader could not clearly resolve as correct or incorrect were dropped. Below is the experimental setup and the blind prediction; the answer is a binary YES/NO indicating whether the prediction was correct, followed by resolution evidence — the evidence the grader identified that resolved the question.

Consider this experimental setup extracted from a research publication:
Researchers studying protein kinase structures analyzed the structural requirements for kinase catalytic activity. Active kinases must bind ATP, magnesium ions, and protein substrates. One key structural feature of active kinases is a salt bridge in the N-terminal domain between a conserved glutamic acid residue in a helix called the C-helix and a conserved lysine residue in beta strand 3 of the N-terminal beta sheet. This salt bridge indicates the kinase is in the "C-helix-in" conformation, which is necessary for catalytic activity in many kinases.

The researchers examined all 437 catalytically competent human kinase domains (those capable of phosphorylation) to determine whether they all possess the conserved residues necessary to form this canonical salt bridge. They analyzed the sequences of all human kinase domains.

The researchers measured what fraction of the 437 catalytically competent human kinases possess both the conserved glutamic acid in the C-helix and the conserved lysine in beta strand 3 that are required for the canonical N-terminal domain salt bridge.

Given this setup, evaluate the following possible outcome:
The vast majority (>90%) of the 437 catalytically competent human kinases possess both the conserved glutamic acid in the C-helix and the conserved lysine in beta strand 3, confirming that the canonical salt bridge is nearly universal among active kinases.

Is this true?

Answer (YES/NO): YES